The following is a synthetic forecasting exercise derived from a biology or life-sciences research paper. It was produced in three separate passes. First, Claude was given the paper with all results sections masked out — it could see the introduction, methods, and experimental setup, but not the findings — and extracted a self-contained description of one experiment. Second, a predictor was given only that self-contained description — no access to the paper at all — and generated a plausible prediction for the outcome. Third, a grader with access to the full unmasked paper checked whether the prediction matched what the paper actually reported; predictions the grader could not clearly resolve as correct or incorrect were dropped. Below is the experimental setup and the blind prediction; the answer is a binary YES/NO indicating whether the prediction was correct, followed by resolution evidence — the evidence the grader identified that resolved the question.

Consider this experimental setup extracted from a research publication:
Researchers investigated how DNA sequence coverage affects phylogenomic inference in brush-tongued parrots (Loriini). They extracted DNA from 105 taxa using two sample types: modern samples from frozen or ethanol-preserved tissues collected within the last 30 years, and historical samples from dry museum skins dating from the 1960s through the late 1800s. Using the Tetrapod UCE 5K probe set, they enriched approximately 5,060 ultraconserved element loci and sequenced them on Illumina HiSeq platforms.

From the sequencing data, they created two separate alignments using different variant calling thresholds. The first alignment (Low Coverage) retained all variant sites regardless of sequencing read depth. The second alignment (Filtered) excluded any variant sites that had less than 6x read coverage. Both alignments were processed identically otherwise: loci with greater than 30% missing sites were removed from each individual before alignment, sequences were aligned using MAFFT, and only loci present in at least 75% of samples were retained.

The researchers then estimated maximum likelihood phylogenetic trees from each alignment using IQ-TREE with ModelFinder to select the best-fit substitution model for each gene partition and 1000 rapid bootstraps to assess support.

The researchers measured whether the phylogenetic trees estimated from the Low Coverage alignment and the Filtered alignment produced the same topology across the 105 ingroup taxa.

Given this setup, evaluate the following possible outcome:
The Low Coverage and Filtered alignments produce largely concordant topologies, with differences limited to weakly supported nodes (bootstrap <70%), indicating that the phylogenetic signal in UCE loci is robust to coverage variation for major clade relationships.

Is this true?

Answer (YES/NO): NO